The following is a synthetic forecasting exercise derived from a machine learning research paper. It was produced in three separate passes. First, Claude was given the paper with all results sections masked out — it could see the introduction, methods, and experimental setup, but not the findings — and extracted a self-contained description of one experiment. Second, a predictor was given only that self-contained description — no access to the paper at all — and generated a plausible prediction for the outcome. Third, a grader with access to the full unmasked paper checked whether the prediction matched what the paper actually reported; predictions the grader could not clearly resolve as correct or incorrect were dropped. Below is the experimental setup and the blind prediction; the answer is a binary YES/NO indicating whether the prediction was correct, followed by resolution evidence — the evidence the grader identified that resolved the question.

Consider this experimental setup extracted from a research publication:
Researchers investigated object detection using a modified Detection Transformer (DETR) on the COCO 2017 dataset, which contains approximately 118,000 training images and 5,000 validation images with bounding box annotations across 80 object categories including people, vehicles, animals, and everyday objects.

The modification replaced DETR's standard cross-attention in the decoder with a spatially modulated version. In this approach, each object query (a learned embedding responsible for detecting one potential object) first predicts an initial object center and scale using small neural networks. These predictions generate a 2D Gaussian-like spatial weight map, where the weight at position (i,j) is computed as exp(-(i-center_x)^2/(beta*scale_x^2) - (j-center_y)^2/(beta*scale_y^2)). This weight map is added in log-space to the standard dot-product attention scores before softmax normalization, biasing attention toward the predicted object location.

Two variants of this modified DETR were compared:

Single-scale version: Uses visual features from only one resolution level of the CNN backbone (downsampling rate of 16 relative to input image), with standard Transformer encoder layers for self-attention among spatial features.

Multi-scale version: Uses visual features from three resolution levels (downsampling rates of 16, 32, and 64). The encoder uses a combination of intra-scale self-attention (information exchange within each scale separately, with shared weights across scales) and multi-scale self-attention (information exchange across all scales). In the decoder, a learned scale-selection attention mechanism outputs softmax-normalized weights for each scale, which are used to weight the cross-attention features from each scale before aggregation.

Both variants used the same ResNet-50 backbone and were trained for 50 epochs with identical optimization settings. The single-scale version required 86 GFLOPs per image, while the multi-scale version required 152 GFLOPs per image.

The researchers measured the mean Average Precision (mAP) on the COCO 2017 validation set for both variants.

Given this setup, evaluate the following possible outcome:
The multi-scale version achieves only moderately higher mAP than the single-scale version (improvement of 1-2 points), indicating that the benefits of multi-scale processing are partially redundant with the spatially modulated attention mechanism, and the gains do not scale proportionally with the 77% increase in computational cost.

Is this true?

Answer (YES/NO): NO